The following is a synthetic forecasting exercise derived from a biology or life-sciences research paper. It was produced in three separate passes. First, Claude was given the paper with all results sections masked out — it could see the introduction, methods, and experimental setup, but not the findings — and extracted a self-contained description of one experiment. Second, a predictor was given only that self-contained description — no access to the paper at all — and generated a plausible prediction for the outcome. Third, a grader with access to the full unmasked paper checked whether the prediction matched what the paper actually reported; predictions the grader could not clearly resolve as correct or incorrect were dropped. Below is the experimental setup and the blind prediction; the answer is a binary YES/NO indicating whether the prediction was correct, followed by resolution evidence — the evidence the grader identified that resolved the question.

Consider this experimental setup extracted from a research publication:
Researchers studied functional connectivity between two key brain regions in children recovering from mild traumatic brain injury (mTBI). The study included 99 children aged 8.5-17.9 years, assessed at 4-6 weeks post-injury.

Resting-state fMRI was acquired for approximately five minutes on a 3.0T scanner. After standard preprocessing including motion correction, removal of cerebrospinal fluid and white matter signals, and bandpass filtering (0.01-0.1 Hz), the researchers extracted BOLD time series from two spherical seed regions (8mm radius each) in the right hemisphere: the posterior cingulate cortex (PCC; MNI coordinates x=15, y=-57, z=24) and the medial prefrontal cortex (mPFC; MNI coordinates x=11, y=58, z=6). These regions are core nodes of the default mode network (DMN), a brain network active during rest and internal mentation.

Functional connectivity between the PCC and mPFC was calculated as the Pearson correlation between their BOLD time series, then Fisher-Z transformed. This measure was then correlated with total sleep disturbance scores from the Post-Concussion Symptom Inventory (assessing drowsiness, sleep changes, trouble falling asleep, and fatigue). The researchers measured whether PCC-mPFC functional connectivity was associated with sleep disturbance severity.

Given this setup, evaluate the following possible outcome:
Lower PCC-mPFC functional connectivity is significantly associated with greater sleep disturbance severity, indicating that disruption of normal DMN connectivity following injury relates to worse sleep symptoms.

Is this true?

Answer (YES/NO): YES